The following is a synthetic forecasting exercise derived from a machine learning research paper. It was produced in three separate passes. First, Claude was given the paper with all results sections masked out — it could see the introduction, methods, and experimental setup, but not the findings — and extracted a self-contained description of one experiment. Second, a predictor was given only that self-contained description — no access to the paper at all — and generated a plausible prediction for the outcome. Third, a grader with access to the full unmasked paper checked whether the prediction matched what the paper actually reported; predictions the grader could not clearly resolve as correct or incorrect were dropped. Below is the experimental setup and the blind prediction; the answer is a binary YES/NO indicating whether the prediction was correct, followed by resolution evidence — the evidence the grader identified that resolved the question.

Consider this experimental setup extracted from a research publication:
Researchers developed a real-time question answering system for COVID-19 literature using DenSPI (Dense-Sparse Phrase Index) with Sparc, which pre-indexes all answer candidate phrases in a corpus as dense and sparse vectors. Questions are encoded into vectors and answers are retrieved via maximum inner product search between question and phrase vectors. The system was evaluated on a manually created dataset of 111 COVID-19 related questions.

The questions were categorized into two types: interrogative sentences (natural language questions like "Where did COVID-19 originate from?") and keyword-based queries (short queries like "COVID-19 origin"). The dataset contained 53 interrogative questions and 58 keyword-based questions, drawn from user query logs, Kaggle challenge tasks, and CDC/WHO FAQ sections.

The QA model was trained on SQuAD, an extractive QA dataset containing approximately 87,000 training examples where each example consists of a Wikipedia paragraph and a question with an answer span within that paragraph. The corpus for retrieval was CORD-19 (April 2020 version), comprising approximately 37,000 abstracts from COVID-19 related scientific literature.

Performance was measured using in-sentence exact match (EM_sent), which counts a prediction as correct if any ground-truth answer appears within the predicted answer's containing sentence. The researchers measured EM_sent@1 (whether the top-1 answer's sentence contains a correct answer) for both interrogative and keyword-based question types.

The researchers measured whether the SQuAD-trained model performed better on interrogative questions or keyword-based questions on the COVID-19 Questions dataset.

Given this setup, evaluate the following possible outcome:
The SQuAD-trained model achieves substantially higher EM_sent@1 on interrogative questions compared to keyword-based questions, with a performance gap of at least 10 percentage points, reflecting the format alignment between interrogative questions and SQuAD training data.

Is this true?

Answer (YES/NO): YES